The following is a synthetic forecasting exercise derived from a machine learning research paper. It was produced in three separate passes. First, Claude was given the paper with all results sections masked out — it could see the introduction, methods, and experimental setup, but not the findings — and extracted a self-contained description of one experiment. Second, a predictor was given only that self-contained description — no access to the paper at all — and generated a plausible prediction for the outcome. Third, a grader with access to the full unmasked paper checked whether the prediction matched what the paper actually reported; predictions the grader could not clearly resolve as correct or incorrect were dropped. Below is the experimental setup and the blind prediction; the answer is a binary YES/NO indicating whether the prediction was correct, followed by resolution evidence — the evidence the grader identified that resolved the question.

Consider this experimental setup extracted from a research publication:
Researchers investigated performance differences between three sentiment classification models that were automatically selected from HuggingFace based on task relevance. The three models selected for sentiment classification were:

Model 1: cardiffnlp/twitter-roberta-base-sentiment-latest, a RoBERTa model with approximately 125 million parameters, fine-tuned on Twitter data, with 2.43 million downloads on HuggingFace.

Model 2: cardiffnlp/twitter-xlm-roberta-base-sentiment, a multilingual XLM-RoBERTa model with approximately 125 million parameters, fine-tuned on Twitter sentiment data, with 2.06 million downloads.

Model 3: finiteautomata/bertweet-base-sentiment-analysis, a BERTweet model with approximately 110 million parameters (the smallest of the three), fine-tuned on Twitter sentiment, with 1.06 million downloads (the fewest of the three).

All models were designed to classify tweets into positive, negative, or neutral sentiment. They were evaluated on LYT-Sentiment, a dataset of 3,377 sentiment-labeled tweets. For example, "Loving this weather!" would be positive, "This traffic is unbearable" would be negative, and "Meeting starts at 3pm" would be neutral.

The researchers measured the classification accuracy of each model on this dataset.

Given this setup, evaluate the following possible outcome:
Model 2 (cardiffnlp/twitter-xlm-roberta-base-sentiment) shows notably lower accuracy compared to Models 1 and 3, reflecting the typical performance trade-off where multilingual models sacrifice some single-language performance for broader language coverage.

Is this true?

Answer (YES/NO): YES